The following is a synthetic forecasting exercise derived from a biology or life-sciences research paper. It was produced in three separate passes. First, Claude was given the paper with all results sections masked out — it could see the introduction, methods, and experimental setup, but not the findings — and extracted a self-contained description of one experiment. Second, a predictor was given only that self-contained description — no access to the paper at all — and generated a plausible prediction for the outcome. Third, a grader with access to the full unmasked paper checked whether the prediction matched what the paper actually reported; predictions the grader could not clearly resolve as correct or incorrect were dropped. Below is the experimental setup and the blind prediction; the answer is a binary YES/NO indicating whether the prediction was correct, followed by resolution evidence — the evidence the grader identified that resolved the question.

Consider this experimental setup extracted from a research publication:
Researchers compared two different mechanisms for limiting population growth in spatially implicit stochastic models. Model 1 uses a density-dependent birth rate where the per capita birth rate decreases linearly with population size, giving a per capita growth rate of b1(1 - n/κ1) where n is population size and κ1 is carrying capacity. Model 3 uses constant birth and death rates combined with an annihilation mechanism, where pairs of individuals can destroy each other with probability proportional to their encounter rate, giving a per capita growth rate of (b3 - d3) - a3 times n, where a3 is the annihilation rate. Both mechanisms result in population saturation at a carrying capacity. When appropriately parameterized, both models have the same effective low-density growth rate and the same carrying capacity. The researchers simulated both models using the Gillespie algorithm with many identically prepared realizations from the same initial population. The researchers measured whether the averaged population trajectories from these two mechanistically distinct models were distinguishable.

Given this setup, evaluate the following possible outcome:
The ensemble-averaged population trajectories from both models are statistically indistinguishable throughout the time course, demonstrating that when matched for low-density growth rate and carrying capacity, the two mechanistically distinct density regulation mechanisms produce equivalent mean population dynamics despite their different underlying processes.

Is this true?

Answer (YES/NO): YES